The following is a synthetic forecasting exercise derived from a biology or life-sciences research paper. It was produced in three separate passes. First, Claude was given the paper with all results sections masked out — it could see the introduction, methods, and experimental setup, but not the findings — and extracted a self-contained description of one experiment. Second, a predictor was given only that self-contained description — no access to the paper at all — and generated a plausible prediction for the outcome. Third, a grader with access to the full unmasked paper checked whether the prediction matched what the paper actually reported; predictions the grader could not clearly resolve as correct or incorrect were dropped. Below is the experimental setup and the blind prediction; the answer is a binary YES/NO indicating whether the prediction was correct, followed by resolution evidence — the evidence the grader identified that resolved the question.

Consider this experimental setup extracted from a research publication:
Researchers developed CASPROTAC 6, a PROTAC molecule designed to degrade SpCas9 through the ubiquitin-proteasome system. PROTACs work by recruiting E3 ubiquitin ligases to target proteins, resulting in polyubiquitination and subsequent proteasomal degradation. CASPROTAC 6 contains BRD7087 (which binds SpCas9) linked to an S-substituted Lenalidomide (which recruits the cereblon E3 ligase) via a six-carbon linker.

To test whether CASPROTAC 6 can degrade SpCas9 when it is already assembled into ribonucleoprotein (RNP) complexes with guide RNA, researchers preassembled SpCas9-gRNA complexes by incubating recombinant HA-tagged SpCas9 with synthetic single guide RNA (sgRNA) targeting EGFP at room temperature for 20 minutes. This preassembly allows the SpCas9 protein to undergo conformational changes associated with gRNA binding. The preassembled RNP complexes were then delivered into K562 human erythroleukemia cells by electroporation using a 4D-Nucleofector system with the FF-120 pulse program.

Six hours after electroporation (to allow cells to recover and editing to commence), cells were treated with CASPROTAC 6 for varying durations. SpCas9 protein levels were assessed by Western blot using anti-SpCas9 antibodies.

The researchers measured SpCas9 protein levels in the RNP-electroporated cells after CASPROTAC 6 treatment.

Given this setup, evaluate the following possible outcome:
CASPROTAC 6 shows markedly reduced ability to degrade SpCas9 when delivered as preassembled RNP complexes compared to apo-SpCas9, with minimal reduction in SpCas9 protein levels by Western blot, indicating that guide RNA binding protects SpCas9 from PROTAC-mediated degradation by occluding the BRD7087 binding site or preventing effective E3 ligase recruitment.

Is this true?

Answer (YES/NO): NO